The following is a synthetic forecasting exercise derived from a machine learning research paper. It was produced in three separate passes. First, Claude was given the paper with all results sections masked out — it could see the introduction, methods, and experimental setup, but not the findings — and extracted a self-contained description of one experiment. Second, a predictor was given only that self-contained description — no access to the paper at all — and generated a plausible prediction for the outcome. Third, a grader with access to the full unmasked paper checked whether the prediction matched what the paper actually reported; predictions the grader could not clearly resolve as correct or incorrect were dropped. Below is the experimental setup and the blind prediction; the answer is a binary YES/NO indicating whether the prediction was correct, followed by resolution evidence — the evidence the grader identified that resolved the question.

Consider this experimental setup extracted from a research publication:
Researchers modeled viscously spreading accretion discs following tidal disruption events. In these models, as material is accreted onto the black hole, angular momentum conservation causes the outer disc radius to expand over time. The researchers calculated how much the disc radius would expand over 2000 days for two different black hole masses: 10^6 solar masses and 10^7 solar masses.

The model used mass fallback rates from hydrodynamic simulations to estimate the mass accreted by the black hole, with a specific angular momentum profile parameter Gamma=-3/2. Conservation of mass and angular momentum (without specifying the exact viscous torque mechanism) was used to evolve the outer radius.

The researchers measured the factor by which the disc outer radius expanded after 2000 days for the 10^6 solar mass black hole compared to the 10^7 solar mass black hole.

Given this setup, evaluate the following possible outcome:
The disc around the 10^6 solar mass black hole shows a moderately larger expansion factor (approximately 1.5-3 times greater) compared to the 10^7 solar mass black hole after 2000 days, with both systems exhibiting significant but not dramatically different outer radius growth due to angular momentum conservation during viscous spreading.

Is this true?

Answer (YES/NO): YES